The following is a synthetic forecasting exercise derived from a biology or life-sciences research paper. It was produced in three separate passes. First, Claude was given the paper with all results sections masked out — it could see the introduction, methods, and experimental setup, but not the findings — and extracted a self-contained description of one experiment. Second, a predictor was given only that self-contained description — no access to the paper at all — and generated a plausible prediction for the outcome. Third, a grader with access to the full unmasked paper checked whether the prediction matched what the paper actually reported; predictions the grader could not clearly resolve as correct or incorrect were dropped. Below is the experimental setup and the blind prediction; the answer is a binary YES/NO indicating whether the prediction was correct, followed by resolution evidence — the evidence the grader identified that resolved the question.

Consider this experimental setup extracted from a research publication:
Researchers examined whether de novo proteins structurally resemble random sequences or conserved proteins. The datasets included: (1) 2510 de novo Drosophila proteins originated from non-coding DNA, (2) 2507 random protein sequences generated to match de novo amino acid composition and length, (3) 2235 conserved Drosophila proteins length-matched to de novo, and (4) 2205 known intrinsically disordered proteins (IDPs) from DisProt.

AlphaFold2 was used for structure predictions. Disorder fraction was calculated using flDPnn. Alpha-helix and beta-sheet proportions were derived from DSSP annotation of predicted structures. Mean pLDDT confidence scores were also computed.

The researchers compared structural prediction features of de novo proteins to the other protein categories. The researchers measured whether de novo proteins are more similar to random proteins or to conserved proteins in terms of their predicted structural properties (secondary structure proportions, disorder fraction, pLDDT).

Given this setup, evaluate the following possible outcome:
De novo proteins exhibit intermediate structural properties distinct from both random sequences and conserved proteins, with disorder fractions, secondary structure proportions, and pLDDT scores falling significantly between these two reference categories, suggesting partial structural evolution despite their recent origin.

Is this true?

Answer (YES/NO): NO